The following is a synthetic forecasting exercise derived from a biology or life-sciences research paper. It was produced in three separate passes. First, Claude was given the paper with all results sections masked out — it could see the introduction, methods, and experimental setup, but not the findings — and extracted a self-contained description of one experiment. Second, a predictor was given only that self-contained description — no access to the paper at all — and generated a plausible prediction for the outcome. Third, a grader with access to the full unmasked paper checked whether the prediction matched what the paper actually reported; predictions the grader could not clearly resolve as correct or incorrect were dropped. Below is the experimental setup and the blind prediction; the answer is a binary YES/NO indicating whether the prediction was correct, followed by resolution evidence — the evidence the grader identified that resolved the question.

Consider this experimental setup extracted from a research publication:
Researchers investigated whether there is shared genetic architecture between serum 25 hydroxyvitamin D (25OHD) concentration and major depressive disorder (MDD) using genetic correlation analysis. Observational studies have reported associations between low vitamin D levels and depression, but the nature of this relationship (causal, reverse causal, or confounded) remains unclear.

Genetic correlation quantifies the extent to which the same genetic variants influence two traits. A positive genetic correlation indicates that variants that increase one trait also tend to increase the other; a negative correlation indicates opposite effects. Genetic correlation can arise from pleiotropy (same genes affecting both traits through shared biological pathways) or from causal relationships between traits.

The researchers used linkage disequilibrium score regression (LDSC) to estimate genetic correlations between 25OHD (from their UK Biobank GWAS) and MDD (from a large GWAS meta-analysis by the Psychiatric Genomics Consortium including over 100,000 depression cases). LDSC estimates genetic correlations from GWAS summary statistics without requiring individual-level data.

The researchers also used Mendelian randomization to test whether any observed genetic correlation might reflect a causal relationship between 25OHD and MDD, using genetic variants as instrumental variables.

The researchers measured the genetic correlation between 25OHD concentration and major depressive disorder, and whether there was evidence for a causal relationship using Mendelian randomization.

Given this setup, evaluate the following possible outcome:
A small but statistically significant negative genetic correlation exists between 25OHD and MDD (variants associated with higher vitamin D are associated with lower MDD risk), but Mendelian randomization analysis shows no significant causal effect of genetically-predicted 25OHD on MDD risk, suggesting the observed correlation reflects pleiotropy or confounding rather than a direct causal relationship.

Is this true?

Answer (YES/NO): NO